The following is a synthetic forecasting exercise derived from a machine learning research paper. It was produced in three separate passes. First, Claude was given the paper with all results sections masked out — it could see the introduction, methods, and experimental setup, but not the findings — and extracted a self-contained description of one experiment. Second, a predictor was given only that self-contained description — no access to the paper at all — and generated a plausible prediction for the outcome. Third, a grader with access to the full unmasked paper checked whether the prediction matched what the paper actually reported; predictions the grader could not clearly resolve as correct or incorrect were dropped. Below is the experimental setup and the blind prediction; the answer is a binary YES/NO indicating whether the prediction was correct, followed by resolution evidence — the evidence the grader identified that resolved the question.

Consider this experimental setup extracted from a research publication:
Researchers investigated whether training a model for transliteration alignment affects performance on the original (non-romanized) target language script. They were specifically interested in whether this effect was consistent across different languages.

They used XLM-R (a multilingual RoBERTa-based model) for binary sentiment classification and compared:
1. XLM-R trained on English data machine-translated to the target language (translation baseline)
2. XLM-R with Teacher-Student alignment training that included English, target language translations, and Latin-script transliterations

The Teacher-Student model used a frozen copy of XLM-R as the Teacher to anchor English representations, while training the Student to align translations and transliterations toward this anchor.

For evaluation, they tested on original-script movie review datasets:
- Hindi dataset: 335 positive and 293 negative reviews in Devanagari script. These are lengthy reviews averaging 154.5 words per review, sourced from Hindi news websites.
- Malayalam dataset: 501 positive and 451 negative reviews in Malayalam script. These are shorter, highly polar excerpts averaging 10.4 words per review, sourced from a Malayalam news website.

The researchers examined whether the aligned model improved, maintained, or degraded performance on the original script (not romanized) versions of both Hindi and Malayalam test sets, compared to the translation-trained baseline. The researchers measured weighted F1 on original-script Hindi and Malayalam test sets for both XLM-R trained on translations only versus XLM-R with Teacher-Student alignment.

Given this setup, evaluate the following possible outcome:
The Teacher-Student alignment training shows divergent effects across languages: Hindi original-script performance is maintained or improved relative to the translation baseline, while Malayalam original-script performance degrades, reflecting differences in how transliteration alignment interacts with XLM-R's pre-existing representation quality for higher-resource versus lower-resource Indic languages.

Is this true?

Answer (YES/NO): NO